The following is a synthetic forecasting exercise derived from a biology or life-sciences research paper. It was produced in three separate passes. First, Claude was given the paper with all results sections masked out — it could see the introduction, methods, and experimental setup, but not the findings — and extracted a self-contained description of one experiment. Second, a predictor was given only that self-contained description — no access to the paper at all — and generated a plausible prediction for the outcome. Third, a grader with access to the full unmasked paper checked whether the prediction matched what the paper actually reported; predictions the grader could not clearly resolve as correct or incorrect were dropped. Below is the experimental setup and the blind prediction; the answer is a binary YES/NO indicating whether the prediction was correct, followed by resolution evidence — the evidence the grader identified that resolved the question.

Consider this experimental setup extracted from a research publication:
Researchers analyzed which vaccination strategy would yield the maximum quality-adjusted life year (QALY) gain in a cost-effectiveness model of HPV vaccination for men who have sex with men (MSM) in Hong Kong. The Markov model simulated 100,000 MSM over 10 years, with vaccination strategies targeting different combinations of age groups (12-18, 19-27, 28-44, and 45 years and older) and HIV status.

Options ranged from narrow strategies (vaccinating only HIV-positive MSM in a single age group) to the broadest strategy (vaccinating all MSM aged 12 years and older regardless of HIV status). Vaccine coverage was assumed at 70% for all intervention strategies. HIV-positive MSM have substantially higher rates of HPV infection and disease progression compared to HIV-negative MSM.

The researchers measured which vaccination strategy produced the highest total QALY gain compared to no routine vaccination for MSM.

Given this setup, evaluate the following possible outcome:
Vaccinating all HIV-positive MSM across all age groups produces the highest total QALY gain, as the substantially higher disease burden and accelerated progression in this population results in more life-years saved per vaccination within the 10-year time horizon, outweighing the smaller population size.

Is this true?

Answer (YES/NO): NO